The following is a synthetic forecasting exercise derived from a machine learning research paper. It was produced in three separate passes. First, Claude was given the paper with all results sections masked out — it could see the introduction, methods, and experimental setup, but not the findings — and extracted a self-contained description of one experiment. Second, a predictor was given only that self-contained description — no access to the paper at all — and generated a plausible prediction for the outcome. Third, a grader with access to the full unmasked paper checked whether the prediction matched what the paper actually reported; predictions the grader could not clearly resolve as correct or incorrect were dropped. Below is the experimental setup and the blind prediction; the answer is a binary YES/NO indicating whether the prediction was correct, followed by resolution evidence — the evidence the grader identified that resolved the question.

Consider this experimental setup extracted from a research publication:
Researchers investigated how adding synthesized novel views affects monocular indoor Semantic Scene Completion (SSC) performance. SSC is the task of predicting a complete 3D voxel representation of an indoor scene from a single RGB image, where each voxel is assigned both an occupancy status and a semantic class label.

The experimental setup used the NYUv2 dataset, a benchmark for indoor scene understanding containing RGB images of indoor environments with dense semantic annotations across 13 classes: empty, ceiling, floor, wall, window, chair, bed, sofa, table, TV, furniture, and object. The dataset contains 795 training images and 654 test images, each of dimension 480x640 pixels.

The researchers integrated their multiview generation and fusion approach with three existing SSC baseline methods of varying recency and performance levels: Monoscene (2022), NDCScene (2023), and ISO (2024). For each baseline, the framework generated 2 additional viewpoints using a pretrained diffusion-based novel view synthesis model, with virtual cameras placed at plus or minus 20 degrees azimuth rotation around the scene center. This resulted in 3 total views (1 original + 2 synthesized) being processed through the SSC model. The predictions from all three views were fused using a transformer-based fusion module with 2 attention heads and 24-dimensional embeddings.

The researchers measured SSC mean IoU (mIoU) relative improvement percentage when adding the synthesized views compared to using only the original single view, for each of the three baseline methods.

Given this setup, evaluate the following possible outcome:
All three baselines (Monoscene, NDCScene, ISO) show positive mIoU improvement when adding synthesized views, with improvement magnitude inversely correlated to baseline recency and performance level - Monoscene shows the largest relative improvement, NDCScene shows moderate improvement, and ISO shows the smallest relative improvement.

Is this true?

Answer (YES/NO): NO